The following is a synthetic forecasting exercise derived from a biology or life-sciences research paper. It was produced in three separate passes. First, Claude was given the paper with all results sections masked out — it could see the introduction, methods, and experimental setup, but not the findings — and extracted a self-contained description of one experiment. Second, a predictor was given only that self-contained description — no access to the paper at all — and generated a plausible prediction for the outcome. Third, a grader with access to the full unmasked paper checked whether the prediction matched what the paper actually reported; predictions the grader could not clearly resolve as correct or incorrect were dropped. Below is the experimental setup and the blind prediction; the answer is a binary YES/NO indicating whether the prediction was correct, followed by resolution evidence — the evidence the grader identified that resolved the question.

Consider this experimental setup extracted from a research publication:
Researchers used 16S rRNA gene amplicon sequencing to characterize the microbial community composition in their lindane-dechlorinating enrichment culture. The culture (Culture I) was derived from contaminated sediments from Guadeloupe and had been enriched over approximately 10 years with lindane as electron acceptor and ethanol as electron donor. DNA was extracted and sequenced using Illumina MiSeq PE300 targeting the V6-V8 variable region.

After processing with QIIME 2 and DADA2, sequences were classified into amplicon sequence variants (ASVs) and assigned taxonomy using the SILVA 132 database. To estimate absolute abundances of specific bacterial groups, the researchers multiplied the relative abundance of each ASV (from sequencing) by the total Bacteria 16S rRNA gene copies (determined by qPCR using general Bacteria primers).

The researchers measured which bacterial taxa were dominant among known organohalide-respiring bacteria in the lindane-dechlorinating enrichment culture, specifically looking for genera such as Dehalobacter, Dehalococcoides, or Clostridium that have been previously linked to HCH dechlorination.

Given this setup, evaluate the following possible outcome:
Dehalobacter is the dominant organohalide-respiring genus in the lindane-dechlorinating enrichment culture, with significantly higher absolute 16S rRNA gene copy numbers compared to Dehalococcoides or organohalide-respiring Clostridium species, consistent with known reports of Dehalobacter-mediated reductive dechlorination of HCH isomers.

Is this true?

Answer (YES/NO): NO